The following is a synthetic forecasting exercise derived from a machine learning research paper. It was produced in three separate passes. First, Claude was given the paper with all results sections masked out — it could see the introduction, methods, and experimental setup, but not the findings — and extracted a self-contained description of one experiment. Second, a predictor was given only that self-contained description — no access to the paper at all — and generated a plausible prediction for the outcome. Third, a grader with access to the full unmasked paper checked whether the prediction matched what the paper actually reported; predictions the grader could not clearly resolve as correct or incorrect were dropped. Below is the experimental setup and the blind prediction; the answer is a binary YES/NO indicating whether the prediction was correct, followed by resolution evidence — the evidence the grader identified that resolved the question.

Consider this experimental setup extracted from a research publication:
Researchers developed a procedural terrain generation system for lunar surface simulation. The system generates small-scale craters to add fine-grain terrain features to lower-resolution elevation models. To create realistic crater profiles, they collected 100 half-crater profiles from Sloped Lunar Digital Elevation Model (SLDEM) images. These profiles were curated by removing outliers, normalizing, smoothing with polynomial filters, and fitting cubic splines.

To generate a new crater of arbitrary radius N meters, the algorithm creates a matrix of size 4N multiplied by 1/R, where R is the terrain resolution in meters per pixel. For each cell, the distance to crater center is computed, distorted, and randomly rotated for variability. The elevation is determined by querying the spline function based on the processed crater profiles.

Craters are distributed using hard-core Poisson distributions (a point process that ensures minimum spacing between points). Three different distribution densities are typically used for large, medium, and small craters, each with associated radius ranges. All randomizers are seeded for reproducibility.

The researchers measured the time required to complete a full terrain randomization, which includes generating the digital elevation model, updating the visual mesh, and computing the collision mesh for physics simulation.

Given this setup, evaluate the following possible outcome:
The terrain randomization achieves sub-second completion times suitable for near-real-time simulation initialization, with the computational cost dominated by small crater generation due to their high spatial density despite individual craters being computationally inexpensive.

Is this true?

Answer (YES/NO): NO